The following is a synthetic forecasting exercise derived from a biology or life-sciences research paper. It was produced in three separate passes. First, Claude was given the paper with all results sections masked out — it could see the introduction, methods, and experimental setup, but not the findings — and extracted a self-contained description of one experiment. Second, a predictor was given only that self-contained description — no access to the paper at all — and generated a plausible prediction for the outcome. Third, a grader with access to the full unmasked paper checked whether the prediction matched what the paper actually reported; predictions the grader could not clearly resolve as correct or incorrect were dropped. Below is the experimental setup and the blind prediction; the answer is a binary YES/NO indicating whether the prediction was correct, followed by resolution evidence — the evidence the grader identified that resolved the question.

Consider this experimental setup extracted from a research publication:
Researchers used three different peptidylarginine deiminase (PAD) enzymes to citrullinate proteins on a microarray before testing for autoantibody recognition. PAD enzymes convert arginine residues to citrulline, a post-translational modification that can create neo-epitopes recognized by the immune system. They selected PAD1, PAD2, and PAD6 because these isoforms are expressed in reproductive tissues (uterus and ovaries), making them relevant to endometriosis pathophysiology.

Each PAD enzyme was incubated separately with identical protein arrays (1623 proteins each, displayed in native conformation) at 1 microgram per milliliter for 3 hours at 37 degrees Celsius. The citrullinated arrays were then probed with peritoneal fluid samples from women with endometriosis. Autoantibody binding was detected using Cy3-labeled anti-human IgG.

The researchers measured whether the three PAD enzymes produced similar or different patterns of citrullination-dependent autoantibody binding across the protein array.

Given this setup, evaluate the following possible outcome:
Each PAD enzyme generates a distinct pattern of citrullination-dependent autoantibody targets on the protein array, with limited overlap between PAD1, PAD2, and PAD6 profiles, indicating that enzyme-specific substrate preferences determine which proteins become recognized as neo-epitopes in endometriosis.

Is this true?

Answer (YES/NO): NO